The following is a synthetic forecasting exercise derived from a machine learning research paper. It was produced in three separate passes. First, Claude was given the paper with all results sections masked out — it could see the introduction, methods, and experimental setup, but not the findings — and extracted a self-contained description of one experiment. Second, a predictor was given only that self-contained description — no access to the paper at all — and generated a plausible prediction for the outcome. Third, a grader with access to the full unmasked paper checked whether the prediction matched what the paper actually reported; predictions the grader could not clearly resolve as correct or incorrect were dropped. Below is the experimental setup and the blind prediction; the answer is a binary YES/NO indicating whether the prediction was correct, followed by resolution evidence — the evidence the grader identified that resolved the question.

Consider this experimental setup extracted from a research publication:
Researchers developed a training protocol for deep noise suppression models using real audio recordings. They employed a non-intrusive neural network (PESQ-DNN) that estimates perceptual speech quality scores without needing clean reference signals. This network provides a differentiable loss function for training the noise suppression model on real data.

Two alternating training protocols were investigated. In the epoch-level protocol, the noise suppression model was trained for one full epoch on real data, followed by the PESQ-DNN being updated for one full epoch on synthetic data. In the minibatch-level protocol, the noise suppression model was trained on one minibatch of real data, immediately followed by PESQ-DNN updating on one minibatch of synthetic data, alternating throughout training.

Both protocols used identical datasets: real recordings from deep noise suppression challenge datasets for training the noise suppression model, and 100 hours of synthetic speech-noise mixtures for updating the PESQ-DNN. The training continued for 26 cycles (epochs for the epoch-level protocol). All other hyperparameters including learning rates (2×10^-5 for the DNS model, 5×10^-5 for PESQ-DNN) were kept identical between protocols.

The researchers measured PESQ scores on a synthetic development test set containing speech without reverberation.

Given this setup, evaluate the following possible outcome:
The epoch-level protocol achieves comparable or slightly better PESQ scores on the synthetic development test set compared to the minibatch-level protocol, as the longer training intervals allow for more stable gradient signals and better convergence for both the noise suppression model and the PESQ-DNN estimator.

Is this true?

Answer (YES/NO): NO